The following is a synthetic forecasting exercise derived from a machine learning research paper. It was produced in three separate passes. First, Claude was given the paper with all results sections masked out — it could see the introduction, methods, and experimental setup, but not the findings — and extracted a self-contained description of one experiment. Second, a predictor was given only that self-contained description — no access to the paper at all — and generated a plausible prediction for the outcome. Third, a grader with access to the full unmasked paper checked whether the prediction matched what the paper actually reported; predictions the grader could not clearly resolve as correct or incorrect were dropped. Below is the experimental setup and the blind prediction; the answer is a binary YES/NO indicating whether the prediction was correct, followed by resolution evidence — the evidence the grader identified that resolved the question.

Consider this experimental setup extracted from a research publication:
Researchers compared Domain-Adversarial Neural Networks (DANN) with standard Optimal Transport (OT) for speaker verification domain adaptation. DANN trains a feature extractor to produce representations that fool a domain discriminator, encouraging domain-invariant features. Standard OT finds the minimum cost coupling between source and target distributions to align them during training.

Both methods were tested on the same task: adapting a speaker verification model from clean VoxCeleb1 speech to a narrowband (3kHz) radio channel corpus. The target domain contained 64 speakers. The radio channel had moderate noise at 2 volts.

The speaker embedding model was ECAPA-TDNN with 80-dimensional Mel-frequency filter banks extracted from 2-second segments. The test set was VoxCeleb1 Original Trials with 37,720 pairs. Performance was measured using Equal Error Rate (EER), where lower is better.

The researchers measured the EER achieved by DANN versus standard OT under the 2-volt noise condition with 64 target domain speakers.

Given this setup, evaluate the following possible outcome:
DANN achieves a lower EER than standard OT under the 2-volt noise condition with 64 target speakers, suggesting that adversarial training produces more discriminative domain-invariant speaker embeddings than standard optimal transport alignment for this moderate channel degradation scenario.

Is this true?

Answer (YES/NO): YES